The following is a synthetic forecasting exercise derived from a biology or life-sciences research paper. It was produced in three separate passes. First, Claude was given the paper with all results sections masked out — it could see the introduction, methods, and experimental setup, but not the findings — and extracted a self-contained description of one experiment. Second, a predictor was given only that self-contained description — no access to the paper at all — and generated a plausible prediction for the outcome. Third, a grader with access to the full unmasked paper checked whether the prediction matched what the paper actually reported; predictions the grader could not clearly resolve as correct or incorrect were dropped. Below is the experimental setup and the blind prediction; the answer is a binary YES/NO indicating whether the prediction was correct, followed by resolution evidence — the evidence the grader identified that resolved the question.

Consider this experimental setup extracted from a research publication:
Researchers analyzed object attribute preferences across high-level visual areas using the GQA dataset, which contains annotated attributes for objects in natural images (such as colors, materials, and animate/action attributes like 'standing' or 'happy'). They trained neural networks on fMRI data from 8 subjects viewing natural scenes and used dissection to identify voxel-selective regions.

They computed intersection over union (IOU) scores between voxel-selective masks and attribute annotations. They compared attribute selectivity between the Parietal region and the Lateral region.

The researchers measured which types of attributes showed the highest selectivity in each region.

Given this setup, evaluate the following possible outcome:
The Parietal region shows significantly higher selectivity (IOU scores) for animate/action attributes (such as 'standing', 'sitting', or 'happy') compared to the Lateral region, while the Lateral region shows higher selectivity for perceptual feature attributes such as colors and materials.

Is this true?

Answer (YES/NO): NO